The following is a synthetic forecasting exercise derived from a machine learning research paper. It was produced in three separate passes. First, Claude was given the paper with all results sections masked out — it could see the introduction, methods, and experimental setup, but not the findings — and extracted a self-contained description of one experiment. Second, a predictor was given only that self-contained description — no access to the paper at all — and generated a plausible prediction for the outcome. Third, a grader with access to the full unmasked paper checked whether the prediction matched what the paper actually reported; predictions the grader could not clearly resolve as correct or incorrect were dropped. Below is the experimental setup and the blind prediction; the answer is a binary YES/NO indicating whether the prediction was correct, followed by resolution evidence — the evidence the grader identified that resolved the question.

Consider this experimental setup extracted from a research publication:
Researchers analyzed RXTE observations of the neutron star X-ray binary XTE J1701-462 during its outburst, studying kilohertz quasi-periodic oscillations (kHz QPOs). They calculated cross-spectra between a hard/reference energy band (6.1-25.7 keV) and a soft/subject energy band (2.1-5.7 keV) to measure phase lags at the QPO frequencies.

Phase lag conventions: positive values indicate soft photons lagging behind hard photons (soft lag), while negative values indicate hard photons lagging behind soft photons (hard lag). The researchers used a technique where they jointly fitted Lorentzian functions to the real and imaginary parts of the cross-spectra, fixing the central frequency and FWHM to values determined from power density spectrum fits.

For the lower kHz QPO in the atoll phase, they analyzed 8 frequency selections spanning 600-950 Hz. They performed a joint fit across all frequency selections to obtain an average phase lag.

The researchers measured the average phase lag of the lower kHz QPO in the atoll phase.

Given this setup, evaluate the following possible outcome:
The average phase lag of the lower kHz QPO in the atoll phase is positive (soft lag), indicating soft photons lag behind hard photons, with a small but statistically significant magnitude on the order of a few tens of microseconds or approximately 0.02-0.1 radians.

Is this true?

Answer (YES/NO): YES